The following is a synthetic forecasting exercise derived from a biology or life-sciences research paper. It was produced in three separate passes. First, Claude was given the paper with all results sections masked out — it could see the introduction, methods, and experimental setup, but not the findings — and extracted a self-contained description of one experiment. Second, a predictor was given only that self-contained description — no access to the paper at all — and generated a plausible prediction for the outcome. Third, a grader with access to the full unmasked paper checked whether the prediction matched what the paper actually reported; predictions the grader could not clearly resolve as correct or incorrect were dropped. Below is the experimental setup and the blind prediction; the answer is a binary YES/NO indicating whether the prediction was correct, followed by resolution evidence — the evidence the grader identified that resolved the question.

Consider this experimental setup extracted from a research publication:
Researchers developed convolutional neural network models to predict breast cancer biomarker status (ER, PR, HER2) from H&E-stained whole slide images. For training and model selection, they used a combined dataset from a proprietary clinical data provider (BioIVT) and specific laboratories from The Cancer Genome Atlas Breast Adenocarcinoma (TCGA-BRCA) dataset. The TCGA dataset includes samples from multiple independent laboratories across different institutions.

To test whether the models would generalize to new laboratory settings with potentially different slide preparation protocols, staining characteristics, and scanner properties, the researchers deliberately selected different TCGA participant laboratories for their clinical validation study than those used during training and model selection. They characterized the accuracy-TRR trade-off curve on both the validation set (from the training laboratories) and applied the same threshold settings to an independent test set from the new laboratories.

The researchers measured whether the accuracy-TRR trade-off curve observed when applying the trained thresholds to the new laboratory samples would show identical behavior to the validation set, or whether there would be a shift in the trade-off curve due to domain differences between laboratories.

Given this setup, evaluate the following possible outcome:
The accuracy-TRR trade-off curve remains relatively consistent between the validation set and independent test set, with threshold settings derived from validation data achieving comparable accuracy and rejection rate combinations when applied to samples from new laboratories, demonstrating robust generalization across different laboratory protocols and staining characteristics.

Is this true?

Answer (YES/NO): NO